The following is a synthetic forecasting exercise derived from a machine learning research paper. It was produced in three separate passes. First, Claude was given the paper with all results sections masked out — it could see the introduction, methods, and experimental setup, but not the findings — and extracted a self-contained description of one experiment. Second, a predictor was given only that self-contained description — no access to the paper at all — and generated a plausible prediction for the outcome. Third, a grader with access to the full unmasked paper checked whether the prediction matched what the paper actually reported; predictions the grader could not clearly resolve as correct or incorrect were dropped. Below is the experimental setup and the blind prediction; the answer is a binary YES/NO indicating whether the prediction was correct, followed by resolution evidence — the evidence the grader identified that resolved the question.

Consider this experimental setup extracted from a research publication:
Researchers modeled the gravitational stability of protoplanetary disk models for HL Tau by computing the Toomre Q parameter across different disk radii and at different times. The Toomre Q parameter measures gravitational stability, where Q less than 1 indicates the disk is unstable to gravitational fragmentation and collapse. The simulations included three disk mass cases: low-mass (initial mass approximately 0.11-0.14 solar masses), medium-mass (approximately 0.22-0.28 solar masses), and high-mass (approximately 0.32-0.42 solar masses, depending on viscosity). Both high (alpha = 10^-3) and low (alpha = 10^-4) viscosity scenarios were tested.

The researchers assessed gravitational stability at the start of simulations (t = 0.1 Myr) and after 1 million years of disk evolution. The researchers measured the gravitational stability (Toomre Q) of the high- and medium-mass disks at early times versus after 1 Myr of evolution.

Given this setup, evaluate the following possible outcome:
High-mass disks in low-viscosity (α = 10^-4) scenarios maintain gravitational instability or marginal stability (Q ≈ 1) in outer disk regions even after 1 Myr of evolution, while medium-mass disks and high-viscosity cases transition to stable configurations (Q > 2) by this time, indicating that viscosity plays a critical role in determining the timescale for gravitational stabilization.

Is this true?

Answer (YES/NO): NO